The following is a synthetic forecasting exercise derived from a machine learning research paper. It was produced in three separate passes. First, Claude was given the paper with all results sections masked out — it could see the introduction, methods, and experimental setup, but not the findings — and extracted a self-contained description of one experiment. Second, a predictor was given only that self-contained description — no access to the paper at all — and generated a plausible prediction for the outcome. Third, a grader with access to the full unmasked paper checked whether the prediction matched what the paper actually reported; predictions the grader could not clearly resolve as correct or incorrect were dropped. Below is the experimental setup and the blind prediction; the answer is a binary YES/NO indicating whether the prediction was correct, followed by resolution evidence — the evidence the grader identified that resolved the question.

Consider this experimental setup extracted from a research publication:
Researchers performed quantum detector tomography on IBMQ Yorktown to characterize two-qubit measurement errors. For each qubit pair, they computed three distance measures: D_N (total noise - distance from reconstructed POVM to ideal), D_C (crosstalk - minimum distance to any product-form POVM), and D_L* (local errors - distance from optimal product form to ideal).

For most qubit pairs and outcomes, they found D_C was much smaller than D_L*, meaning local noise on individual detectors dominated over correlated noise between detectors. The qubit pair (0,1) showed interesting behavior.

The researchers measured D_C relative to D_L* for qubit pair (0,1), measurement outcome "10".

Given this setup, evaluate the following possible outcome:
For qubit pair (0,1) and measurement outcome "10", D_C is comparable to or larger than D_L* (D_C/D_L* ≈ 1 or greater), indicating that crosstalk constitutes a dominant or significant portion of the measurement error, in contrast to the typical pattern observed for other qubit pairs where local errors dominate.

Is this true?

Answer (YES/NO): NO